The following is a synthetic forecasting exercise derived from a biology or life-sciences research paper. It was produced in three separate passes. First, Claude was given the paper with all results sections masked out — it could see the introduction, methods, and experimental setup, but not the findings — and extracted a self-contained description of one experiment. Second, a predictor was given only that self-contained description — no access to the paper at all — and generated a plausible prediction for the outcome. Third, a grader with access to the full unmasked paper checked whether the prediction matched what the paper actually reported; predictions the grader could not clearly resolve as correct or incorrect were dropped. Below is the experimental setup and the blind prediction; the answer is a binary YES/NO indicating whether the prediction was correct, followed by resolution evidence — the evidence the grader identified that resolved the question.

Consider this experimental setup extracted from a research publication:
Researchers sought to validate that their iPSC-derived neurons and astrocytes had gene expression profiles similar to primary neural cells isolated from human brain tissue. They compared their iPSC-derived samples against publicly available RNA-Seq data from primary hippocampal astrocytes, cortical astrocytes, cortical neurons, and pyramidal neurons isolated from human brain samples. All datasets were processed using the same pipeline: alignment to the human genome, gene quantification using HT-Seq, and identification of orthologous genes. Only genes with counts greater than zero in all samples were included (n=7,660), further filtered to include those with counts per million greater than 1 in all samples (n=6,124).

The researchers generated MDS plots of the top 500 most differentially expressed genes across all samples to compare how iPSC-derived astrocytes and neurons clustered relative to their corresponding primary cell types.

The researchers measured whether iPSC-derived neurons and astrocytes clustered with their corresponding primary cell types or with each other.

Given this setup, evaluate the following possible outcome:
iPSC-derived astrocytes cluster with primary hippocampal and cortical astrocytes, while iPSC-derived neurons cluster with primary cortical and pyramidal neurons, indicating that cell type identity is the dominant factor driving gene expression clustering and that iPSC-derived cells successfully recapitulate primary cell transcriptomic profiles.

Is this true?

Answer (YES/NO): NO